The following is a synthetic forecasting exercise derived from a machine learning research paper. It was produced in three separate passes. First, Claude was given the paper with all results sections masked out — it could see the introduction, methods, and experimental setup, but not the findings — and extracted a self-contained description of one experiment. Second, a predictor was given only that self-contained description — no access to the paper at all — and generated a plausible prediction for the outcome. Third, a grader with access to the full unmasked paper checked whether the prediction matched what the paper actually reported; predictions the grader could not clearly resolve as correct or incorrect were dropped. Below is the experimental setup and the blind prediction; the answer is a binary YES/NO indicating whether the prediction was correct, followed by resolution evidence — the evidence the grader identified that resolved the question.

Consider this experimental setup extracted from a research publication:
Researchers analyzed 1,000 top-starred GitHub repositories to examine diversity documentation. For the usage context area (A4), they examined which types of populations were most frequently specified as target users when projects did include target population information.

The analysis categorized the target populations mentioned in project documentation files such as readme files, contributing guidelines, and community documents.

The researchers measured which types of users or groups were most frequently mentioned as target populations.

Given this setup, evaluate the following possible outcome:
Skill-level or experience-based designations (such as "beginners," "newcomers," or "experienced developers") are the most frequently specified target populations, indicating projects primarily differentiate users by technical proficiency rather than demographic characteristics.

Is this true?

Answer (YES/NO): NO